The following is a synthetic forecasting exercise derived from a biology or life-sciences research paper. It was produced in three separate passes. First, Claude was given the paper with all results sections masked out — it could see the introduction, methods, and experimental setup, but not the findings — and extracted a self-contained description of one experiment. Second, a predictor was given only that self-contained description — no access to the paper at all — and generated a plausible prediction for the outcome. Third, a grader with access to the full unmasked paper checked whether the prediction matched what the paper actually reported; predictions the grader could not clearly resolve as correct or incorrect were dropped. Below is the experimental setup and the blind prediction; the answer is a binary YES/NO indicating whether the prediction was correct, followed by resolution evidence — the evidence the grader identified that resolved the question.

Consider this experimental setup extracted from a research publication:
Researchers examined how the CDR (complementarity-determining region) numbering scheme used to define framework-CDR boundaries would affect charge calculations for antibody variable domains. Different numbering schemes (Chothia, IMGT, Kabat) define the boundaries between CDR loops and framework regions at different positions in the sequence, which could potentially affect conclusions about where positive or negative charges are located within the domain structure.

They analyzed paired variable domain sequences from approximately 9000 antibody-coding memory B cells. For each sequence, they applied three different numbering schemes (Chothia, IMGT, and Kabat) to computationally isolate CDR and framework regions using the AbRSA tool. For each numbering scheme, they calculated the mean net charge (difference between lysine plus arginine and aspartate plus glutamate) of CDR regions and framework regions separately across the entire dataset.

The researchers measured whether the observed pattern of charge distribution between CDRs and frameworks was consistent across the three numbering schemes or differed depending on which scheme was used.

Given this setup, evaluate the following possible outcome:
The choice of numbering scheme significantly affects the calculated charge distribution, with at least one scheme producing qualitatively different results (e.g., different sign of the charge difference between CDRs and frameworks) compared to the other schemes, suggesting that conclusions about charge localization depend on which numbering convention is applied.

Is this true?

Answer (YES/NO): YES